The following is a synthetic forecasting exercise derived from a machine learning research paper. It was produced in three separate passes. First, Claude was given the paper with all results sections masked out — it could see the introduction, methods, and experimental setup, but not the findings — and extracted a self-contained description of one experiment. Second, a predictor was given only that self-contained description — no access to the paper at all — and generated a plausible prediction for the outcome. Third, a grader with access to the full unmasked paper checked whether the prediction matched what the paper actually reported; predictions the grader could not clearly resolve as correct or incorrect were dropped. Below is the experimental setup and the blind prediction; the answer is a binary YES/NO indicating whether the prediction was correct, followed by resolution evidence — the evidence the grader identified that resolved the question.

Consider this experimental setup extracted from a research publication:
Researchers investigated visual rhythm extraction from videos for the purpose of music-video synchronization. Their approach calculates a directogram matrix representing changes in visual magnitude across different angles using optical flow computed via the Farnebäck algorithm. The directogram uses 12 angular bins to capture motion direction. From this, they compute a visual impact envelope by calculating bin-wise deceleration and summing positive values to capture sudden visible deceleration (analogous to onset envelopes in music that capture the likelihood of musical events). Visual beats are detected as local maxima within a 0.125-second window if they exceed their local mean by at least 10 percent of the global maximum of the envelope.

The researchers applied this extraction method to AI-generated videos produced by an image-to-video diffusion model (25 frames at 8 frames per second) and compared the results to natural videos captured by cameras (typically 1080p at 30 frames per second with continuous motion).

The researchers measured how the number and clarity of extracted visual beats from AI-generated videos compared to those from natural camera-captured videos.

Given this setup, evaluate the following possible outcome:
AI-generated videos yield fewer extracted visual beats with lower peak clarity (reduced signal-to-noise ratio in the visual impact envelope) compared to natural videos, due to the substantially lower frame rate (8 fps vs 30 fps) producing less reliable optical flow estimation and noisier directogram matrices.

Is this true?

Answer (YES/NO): NO